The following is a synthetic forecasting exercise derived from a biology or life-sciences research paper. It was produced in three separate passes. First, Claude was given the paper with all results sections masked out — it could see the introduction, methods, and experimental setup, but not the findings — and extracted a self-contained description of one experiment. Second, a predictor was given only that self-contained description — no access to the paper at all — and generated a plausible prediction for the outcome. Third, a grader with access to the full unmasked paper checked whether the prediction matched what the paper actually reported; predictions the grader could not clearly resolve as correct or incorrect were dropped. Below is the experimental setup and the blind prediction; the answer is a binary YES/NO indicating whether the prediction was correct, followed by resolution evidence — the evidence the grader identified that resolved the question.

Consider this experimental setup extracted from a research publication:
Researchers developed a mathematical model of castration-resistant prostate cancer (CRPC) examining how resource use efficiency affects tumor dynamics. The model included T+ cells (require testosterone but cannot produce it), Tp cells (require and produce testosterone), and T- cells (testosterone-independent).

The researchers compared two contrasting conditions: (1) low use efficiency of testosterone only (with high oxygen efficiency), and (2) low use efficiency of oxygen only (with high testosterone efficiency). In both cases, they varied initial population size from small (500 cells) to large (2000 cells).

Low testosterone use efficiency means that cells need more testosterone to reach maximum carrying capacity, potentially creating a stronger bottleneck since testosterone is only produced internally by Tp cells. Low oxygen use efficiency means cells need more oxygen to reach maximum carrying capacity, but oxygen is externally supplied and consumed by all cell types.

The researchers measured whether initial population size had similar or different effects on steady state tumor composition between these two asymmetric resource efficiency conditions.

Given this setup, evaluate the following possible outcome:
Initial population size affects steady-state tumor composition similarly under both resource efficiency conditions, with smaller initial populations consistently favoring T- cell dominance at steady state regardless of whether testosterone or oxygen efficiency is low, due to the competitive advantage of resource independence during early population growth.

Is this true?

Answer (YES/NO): NO